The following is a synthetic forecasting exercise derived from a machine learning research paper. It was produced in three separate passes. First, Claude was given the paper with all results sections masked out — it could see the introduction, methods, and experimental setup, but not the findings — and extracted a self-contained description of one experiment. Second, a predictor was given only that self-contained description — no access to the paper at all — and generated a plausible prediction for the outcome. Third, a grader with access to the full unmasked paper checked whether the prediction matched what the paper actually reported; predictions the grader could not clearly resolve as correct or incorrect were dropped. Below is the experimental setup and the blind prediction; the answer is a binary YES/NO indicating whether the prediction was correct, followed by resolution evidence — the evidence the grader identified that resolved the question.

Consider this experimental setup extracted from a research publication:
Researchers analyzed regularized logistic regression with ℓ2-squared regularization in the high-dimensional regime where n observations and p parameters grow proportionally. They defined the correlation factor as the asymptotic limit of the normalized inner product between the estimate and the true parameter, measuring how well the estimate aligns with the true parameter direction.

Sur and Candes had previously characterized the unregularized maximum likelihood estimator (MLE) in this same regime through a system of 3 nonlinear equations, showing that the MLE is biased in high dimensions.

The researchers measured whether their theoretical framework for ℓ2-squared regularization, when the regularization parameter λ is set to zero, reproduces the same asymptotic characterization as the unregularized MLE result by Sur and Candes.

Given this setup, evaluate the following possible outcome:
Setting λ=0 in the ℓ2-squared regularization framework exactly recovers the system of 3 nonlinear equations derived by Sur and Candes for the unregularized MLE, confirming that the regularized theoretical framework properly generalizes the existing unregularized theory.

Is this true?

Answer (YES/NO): YES